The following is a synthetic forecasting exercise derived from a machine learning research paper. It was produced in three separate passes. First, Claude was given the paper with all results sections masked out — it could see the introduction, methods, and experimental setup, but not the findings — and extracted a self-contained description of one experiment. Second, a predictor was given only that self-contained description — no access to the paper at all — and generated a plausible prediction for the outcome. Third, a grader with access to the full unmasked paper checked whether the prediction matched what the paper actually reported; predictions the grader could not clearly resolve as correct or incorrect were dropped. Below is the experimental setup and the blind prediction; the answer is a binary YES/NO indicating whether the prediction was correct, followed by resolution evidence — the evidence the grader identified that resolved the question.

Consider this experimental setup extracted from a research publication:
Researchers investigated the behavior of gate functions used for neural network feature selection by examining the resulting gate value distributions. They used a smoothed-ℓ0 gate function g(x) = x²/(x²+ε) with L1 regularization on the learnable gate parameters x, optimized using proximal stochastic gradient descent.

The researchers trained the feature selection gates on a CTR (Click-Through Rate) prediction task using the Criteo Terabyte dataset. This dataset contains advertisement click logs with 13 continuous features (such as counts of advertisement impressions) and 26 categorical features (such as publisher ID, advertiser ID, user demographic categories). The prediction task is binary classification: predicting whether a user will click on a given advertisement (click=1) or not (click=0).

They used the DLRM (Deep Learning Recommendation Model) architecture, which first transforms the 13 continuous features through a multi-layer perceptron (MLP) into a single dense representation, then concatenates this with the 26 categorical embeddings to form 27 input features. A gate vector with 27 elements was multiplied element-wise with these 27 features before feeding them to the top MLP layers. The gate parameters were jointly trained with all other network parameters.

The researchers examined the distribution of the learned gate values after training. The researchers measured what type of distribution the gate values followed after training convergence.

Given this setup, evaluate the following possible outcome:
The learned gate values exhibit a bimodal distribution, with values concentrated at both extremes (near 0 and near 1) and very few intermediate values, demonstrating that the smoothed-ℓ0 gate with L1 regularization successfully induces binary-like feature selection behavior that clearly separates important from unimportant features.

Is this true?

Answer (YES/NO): YES